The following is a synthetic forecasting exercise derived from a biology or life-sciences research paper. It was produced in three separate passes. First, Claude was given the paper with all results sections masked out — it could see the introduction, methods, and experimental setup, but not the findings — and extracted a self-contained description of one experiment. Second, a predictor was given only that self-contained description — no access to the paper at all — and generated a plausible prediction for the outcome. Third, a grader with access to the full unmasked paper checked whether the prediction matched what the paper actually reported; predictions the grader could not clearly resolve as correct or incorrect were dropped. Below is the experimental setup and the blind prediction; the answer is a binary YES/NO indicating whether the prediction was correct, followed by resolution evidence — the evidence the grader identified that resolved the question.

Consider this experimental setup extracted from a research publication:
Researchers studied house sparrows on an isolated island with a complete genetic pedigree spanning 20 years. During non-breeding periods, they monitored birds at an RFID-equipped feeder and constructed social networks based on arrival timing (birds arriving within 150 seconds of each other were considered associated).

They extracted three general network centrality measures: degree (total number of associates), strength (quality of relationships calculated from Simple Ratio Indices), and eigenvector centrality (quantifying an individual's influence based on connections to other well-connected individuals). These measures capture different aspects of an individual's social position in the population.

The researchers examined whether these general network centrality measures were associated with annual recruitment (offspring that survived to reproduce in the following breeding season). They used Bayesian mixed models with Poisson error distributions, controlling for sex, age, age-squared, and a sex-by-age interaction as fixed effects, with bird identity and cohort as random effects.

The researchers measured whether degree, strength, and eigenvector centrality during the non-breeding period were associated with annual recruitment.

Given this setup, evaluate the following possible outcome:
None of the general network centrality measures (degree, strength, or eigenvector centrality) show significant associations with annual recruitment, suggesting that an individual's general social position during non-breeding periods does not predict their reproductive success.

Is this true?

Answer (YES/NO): NO